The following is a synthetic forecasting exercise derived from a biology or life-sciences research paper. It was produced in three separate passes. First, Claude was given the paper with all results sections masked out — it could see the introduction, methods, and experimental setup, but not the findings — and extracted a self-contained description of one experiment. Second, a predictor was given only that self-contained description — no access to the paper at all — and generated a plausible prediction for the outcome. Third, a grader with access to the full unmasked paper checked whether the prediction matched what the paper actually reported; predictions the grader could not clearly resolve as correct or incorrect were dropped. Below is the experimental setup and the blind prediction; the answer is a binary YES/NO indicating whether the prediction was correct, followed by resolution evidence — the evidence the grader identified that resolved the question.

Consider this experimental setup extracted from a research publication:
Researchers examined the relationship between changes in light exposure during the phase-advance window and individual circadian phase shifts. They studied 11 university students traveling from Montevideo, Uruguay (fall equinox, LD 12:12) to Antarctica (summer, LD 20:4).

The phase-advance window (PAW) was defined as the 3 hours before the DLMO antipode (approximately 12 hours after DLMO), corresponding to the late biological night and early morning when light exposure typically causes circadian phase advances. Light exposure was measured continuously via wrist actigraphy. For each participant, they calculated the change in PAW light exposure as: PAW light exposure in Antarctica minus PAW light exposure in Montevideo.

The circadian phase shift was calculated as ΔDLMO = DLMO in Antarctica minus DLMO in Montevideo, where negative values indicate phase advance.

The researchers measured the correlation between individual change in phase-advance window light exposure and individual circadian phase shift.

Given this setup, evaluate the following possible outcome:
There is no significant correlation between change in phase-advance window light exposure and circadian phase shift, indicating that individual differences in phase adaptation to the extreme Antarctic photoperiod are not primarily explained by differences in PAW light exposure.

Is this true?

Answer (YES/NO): NO